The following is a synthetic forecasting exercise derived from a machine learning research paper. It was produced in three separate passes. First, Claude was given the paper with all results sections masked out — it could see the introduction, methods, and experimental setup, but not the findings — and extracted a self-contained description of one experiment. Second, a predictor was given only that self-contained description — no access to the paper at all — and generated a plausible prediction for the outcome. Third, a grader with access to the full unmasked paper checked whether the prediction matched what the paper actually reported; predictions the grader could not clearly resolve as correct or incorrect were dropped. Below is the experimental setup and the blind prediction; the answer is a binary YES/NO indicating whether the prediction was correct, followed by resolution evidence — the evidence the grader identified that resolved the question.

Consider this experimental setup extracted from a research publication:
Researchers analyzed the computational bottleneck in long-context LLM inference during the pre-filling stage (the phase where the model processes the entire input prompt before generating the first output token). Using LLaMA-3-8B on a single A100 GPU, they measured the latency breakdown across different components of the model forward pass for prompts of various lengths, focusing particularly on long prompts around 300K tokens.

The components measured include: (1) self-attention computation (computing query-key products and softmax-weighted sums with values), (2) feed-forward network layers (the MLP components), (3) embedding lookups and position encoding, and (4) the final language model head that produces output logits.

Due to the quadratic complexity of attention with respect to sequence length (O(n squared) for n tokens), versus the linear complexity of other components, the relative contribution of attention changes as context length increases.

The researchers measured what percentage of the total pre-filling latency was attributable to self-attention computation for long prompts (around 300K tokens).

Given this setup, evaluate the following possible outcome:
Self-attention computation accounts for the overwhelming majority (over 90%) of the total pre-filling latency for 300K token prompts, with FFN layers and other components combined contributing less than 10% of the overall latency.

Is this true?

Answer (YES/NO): YES